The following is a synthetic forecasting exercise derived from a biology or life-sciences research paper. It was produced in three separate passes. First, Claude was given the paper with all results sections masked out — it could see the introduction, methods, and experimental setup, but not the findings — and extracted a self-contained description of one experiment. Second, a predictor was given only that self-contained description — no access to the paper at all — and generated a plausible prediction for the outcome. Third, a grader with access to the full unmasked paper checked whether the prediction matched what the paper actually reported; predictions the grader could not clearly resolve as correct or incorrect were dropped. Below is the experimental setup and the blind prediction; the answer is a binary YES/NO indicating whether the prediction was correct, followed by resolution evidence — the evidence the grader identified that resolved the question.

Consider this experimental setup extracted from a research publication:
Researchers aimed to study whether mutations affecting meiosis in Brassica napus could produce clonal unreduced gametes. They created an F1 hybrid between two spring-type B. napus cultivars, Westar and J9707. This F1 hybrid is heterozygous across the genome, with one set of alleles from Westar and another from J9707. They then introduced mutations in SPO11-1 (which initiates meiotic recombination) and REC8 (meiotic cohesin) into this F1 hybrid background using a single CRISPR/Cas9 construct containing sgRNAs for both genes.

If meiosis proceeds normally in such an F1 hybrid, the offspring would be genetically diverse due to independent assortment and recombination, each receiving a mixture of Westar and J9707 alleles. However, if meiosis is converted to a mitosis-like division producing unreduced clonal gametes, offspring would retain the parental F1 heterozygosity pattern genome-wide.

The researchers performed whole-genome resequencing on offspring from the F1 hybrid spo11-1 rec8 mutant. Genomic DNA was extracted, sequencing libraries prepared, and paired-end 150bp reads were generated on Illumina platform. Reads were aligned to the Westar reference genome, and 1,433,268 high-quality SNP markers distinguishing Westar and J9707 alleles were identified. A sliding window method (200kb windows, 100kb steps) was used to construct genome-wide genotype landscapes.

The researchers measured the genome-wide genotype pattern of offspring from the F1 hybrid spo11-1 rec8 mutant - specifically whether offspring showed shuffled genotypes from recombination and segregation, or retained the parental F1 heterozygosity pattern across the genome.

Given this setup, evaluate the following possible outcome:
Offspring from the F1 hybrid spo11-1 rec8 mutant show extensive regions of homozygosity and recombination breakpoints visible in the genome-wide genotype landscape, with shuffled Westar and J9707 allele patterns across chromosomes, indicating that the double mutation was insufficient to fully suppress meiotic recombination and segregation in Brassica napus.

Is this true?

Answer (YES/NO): NO